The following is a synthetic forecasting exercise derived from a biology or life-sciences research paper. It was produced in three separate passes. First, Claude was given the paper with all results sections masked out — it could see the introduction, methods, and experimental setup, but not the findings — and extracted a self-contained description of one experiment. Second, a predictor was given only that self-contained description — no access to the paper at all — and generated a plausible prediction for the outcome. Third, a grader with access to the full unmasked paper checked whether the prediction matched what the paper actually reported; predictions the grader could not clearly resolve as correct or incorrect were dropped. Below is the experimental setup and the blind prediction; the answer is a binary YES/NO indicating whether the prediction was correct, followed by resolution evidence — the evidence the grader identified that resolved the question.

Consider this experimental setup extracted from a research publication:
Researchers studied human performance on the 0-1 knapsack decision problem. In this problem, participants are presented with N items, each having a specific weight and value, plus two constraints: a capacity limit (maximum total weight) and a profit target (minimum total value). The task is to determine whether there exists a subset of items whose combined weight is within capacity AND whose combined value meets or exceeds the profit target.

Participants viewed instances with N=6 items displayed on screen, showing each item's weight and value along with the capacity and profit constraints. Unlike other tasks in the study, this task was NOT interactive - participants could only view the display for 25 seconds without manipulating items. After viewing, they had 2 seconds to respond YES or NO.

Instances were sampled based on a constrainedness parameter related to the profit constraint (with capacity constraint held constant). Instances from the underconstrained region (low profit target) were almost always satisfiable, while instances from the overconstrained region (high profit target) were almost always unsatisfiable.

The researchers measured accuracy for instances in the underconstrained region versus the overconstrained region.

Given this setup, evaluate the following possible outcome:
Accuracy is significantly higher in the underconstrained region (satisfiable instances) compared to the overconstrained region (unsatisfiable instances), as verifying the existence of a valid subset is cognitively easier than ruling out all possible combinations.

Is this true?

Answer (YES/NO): NO